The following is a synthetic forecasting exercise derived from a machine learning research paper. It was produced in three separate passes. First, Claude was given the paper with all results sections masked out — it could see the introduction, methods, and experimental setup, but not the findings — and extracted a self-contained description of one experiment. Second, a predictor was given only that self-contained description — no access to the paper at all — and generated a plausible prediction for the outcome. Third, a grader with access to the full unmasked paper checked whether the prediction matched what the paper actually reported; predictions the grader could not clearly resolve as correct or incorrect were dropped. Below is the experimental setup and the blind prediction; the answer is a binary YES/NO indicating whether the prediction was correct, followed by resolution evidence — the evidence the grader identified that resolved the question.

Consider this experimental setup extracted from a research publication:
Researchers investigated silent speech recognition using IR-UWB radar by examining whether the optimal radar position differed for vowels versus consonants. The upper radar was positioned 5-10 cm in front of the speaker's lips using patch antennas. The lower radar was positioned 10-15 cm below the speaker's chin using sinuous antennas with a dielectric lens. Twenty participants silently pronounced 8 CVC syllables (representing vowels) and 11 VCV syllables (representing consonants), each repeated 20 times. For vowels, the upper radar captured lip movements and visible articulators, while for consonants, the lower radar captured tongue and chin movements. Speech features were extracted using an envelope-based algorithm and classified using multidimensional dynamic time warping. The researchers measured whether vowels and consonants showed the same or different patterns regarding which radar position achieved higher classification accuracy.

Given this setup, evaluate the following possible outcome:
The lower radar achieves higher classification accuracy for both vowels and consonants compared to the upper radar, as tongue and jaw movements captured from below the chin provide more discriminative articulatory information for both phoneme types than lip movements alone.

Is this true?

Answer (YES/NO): NO